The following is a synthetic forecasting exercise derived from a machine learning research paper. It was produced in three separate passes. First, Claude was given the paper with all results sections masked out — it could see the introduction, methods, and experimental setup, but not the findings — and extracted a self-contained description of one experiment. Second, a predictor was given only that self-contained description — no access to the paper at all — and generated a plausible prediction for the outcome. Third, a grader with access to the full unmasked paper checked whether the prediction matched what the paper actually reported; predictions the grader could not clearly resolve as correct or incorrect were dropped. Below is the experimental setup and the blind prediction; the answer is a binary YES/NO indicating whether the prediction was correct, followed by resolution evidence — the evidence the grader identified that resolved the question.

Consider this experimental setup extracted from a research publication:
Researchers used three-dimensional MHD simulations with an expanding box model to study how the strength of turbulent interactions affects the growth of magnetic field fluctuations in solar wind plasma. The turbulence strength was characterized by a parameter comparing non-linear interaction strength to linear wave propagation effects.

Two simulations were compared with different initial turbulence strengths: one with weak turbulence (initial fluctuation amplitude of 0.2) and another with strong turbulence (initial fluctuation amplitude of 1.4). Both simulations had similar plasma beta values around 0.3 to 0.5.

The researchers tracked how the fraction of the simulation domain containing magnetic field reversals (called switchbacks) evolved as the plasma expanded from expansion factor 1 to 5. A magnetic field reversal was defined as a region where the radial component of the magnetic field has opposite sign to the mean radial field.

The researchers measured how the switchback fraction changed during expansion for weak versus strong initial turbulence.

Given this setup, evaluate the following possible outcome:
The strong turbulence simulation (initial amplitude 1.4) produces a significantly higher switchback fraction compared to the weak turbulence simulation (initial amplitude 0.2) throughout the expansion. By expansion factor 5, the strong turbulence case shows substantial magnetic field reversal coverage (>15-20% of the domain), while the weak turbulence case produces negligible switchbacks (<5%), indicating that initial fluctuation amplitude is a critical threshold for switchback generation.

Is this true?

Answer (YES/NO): NO